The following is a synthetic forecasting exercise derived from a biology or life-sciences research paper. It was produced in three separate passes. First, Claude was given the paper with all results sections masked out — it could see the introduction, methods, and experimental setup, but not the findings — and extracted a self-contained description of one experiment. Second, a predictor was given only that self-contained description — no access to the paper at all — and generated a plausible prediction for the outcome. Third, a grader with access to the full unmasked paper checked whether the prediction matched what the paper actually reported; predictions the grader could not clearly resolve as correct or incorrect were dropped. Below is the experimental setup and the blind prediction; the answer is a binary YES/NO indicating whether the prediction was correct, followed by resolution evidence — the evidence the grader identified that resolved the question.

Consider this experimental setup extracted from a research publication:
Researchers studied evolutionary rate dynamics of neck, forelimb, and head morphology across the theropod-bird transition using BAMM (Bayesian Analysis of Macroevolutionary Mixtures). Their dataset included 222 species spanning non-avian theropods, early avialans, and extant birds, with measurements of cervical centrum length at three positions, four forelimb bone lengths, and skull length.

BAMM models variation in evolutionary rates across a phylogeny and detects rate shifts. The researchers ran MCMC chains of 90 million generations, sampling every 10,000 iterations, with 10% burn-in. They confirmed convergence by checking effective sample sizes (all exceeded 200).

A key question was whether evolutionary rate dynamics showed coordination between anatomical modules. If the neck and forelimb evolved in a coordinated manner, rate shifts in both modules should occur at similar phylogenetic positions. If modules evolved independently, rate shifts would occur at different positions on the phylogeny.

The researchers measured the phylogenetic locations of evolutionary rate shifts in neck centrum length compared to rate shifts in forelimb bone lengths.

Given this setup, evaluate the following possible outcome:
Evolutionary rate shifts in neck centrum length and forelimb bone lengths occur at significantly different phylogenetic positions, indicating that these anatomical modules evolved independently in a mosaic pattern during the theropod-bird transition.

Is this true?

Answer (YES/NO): NO